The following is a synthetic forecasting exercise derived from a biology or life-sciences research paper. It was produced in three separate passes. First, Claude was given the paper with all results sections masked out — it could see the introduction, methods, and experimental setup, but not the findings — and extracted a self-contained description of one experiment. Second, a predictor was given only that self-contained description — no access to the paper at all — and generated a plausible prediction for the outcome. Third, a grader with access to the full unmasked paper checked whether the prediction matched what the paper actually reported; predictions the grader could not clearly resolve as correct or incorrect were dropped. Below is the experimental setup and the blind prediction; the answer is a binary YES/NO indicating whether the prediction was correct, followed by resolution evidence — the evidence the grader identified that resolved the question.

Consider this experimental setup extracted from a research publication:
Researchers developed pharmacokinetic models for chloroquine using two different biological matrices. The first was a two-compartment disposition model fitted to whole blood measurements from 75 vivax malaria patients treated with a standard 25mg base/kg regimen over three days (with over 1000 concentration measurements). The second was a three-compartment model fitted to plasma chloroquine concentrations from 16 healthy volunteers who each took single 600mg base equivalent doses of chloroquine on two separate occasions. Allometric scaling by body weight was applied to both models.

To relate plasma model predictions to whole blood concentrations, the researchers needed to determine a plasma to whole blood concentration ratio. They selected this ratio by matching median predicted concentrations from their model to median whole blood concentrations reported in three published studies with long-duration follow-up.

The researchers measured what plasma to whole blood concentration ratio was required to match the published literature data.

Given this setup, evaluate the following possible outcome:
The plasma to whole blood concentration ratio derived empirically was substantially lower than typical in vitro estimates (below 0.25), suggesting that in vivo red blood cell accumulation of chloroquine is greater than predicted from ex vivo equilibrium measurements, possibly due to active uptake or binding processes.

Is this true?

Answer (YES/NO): NO